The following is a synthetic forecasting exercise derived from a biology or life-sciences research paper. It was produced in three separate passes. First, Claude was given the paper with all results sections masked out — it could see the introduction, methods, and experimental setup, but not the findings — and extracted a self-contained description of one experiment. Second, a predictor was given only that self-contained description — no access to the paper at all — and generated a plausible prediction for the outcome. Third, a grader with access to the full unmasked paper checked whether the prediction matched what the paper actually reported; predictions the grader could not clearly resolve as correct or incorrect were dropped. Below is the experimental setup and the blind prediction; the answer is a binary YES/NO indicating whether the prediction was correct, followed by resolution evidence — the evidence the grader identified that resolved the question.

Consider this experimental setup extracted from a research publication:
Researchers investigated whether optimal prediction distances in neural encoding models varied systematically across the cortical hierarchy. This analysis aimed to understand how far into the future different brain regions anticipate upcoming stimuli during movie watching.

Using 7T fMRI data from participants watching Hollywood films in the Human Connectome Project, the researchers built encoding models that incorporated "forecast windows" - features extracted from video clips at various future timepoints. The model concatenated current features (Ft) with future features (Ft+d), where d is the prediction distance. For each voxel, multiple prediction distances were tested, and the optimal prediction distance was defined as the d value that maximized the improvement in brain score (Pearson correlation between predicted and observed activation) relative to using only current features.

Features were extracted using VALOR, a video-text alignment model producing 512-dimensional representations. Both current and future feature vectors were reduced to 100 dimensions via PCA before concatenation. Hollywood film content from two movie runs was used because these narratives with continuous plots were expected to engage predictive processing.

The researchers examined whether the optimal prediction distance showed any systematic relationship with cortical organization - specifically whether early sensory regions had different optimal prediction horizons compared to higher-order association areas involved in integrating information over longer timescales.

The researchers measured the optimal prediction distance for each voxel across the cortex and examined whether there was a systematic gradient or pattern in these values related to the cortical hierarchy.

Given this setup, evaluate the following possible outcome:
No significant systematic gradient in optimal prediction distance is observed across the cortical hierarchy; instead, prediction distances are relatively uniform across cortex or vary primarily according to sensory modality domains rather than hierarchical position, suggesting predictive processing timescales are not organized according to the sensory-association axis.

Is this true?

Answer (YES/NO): NO